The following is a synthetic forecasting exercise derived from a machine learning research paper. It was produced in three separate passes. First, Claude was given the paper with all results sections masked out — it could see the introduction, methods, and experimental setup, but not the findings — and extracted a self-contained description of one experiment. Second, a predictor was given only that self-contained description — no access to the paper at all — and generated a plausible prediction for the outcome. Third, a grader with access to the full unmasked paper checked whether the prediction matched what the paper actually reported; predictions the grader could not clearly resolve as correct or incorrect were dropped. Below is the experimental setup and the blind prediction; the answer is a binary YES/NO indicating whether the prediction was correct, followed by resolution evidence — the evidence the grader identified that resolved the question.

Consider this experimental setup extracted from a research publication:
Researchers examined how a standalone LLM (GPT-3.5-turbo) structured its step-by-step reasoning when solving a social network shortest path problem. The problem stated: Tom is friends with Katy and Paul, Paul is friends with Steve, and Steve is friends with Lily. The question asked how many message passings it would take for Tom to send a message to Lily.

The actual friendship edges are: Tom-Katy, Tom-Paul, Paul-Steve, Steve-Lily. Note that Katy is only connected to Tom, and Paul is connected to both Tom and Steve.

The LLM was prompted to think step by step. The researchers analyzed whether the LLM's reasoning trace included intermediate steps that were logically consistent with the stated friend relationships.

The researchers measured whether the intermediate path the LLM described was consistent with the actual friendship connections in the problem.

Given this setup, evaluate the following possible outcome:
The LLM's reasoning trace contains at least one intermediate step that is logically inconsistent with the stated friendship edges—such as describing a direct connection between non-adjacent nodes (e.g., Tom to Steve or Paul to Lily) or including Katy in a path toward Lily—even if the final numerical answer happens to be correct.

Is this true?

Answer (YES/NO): YES